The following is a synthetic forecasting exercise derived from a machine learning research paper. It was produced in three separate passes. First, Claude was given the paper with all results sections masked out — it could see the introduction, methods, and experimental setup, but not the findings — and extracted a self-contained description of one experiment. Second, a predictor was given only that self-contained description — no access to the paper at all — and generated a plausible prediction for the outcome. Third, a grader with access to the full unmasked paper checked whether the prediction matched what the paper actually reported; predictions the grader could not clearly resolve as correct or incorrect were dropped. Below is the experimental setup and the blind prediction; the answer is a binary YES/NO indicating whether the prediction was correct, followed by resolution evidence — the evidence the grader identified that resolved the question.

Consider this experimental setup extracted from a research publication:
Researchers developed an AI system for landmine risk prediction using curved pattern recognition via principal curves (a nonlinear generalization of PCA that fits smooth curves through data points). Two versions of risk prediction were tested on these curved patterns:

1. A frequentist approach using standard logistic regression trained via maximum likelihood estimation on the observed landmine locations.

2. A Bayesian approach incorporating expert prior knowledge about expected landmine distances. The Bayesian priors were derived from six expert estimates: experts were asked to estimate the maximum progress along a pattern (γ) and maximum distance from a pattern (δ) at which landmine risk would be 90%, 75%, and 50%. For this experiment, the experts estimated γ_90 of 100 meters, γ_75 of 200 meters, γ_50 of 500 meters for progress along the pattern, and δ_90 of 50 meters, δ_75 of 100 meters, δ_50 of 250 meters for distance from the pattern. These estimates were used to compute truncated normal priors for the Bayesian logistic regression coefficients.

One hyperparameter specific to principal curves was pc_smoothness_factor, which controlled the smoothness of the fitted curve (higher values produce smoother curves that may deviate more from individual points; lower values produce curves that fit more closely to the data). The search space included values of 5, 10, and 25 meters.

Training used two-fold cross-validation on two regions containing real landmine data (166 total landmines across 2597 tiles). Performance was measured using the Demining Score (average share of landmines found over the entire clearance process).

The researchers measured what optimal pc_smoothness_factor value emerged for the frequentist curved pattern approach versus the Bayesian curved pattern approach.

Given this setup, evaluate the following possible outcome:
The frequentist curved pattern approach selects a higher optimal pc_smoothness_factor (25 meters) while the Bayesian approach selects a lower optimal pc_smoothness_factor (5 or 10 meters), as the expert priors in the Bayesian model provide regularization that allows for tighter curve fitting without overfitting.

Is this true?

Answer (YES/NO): NO